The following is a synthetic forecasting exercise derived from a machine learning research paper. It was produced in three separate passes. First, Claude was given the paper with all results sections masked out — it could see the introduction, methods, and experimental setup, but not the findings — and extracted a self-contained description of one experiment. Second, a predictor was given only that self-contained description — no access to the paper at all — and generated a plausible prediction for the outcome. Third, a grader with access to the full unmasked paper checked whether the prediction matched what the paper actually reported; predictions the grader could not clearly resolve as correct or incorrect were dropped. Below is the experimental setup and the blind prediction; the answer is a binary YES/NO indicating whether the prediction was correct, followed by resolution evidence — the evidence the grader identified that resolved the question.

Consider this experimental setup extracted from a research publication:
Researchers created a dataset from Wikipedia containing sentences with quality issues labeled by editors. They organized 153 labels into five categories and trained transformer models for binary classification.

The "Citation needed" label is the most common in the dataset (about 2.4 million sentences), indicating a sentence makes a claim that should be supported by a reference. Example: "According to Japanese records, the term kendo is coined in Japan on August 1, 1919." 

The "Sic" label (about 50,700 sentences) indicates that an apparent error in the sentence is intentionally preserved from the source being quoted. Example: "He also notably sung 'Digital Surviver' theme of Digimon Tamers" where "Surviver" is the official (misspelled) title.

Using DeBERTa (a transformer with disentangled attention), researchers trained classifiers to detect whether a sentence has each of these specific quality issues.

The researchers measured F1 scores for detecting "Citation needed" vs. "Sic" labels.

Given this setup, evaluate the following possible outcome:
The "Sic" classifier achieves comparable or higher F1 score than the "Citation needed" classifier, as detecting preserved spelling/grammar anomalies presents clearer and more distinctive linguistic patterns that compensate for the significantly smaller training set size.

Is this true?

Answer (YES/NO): YES